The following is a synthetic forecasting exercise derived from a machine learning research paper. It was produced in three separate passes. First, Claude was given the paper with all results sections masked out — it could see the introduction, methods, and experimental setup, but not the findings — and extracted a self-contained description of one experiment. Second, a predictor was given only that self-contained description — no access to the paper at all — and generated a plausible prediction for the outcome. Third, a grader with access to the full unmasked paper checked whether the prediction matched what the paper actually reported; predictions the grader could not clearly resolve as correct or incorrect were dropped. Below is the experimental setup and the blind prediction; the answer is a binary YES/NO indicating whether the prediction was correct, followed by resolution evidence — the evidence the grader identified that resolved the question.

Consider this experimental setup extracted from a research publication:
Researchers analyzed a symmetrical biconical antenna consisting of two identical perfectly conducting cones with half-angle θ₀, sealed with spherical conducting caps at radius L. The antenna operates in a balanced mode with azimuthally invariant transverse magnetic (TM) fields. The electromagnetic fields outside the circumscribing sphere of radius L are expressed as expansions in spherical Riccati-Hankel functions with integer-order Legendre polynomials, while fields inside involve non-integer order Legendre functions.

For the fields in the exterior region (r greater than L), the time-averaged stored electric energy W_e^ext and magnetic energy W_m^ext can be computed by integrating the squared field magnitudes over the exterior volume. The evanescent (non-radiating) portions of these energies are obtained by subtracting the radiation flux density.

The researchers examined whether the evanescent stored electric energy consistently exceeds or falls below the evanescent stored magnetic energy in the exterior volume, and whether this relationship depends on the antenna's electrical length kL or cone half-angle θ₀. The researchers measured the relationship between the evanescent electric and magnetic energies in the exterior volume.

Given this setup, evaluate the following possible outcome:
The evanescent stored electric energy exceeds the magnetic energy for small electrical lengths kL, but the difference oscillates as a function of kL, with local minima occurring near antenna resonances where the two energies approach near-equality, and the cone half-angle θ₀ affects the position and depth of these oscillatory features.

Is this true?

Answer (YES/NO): NO